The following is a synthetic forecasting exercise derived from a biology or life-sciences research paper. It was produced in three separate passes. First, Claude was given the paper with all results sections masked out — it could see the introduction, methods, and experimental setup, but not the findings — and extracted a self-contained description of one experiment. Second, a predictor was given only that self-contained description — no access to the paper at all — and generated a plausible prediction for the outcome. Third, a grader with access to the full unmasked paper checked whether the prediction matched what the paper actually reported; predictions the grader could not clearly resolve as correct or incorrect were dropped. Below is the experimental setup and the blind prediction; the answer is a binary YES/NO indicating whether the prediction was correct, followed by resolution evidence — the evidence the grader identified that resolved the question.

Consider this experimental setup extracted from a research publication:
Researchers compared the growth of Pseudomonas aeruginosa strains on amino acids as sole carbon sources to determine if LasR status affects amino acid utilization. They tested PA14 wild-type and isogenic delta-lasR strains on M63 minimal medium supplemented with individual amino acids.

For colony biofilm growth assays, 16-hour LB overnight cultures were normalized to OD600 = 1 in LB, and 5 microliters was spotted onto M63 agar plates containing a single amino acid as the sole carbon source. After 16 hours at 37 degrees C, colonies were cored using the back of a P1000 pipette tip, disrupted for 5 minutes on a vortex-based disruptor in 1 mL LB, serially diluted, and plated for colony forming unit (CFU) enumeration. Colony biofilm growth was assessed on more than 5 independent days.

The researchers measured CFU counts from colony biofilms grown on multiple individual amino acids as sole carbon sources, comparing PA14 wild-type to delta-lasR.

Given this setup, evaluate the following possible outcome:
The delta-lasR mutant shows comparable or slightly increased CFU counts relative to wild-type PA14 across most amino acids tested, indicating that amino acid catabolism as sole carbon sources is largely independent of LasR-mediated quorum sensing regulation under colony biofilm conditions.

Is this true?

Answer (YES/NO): NO